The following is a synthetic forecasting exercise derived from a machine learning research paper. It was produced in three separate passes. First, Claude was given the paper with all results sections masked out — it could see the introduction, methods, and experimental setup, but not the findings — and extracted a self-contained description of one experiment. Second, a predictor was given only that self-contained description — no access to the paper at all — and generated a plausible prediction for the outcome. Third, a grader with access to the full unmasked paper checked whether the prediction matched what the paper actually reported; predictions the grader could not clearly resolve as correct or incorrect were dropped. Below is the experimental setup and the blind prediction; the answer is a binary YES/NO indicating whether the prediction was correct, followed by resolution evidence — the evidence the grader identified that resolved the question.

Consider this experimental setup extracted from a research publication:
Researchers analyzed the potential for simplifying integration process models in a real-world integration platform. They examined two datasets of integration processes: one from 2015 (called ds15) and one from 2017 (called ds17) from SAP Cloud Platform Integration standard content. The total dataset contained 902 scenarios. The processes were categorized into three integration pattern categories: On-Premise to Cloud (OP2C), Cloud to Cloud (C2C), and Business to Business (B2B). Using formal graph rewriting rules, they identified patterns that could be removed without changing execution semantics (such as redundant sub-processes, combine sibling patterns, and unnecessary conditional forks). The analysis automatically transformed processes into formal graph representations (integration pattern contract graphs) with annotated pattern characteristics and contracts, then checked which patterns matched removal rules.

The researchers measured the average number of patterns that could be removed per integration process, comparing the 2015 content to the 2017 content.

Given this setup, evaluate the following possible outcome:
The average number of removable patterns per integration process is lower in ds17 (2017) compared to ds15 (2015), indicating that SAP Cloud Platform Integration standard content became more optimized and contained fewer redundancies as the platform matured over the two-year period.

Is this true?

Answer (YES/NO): NO